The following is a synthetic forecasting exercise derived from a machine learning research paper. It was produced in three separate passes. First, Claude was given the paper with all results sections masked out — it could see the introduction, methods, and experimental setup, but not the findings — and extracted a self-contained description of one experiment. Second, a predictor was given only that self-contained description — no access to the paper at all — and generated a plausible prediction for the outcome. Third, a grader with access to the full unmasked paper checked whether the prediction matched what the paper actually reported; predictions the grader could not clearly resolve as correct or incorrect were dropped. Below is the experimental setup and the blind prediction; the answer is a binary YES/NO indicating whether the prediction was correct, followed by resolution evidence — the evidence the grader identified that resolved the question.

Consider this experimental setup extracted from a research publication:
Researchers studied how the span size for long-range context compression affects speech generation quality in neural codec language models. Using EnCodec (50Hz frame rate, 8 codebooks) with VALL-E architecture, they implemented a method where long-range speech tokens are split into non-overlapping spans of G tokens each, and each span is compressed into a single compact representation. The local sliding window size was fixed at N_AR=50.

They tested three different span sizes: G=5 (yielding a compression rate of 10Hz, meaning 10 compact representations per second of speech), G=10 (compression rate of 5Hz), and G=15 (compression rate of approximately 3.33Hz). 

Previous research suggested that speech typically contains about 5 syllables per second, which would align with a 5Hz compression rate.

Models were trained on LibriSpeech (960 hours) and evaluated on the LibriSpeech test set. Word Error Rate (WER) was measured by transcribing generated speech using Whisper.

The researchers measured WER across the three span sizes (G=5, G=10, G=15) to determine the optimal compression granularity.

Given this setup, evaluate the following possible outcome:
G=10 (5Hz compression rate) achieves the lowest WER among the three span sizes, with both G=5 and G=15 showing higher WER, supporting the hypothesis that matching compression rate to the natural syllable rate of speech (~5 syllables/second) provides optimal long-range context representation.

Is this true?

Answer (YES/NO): YES